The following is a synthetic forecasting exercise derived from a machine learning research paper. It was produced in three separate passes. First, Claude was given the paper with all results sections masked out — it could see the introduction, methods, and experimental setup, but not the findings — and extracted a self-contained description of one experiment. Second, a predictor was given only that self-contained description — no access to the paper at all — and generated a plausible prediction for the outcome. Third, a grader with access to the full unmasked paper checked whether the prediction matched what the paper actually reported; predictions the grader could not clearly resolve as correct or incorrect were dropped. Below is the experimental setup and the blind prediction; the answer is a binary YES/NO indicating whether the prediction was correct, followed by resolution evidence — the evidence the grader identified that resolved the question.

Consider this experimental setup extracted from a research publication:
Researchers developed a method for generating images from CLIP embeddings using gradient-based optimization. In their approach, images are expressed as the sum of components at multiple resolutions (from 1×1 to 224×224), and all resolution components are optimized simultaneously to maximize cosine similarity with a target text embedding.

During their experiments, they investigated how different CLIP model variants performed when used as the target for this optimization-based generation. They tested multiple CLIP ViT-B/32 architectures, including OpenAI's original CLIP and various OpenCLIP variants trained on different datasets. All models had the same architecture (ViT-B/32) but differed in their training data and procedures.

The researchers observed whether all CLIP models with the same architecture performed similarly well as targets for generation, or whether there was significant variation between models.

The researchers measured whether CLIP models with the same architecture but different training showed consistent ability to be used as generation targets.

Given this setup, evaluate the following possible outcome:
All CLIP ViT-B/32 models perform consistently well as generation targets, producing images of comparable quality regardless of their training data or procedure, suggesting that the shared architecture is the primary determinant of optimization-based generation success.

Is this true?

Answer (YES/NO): NO